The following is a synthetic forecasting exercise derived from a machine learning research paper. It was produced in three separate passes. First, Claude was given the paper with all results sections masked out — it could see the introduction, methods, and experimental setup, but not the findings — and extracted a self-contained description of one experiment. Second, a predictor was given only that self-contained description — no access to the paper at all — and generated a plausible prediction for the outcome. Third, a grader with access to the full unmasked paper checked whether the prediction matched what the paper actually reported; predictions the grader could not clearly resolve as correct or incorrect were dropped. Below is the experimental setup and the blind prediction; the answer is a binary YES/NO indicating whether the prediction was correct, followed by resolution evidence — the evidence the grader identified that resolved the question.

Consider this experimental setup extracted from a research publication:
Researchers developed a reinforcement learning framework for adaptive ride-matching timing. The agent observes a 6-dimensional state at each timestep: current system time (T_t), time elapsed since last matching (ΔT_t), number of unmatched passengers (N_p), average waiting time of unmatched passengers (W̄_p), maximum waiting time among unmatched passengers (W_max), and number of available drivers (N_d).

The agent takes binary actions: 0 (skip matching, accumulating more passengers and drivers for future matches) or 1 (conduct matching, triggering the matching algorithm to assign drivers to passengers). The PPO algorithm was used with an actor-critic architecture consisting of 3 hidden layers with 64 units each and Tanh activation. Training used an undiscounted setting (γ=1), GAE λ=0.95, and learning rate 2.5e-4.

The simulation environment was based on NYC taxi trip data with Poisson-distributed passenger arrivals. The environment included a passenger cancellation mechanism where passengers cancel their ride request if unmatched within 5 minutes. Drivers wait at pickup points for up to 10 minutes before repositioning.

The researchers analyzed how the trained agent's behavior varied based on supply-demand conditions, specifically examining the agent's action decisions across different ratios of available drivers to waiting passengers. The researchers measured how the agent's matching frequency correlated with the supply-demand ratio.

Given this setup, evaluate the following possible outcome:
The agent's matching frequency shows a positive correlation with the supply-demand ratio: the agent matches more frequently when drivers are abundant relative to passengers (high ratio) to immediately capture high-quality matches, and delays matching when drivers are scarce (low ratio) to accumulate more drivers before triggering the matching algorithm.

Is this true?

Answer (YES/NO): NO